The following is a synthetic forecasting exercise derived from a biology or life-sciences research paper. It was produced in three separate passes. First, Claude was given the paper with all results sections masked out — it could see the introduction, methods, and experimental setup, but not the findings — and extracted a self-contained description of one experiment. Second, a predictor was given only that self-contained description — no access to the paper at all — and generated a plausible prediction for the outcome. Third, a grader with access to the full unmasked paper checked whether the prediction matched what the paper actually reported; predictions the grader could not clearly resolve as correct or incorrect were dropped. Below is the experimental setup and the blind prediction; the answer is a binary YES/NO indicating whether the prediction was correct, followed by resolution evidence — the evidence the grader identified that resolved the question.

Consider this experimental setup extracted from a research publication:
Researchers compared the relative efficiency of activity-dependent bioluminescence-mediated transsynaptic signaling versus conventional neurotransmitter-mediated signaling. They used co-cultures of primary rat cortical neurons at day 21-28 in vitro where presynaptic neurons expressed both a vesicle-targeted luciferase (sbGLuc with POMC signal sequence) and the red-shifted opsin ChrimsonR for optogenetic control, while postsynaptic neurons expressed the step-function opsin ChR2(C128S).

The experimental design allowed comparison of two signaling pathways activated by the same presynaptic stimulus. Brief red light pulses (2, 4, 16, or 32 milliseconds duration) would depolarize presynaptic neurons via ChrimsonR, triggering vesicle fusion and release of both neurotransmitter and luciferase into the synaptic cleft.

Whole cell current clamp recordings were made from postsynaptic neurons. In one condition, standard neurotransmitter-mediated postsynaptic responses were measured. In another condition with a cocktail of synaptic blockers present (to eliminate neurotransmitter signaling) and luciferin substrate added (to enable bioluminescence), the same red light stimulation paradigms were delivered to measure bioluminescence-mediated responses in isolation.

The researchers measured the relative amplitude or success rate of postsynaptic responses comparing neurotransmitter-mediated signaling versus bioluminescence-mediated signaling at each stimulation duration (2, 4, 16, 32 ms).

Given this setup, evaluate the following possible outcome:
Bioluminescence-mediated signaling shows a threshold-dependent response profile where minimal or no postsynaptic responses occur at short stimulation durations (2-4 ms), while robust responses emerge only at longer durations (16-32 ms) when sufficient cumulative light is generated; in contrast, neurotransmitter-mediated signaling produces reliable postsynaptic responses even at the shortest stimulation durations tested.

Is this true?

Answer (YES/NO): NO